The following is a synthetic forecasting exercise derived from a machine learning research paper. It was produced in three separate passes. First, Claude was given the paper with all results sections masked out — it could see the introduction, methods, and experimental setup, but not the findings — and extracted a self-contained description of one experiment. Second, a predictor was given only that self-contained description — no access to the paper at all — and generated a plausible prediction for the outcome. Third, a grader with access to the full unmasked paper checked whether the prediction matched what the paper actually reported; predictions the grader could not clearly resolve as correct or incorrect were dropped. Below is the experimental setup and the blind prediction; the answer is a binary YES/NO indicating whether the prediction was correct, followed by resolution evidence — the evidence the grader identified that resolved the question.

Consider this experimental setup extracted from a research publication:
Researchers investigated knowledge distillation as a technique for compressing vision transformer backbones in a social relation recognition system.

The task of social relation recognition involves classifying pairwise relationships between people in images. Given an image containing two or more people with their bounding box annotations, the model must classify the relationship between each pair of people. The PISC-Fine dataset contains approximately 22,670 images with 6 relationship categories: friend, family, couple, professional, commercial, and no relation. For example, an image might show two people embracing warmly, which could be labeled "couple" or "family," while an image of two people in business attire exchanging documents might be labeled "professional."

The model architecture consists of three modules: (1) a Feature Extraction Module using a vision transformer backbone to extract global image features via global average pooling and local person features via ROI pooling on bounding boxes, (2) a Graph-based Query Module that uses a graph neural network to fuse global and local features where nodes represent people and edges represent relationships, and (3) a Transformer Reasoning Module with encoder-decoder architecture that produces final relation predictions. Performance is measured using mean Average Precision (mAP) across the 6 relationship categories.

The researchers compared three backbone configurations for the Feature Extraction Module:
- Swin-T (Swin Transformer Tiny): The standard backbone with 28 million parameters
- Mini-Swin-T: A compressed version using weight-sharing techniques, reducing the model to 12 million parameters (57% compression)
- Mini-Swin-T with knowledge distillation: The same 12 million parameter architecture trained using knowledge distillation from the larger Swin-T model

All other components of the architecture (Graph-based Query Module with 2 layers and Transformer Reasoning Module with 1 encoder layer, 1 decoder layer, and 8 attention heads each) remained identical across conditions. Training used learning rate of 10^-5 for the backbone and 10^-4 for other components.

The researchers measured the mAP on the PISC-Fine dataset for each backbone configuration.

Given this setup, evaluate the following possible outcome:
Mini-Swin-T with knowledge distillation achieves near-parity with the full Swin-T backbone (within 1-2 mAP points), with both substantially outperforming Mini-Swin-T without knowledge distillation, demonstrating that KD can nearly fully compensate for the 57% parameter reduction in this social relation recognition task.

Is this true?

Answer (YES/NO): NO